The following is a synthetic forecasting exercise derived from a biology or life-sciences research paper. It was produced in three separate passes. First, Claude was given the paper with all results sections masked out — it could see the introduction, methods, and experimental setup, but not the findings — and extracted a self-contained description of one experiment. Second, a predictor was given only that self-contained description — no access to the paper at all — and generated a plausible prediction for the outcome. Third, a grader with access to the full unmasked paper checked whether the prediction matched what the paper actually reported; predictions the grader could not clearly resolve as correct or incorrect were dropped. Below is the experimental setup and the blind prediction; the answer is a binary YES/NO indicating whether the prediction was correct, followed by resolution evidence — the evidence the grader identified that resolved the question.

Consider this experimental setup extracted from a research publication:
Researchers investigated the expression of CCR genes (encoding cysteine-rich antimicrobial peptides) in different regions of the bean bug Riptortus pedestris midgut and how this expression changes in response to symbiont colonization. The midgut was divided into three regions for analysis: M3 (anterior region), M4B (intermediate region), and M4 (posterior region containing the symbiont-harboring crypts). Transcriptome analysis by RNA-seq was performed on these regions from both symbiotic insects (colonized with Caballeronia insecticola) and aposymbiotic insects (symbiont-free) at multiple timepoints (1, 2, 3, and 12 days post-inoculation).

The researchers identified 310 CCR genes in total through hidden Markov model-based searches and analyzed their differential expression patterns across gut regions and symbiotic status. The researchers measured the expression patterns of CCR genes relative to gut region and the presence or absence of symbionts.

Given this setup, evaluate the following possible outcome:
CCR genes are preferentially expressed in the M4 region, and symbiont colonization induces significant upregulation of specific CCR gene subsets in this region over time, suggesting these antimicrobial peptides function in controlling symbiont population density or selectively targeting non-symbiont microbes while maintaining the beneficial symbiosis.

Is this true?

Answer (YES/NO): YES